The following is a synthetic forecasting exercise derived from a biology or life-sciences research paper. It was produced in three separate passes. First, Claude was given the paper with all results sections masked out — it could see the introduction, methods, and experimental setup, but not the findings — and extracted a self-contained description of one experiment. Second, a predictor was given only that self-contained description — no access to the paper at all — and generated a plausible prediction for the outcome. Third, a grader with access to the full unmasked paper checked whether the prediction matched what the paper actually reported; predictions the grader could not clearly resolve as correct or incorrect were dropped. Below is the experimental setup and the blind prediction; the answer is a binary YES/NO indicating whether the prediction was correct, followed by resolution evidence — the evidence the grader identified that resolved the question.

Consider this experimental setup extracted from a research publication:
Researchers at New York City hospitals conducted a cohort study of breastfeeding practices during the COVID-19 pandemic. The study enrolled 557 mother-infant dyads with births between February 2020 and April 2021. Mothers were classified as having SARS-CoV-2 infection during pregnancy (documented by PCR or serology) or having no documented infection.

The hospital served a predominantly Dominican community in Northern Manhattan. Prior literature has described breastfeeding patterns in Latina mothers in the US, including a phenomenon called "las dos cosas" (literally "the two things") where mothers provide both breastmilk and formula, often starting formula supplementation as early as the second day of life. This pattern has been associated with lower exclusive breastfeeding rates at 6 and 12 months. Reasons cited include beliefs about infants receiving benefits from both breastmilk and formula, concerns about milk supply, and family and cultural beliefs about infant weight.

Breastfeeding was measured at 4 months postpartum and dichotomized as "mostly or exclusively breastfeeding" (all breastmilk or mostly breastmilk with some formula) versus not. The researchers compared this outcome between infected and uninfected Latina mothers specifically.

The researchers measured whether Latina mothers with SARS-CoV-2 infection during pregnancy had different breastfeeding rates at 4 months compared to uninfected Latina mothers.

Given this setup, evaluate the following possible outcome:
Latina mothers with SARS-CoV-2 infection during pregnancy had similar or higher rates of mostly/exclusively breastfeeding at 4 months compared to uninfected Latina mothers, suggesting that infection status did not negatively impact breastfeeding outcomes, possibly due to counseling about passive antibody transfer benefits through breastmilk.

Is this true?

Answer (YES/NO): NO